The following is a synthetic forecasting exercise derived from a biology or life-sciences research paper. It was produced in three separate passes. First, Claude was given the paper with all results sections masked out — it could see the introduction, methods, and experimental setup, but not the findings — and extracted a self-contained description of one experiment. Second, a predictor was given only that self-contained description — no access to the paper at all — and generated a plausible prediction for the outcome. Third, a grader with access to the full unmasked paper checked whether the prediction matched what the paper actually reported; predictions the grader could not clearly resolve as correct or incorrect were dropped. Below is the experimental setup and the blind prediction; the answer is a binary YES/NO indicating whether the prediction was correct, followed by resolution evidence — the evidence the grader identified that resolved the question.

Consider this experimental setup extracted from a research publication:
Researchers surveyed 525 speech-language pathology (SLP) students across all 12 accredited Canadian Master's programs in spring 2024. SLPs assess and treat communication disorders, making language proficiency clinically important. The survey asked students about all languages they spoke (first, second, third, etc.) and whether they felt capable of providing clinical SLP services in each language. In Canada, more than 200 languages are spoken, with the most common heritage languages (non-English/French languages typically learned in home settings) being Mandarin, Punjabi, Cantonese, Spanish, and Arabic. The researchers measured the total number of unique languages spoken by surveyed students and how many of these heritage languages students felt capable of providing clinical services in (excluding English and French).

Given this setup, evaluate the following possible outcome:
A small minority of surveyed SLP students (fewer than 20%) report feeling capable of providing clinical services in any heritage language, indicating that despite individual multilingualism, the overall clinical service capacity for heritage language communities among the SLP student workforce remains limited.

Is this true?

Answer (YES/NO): YES